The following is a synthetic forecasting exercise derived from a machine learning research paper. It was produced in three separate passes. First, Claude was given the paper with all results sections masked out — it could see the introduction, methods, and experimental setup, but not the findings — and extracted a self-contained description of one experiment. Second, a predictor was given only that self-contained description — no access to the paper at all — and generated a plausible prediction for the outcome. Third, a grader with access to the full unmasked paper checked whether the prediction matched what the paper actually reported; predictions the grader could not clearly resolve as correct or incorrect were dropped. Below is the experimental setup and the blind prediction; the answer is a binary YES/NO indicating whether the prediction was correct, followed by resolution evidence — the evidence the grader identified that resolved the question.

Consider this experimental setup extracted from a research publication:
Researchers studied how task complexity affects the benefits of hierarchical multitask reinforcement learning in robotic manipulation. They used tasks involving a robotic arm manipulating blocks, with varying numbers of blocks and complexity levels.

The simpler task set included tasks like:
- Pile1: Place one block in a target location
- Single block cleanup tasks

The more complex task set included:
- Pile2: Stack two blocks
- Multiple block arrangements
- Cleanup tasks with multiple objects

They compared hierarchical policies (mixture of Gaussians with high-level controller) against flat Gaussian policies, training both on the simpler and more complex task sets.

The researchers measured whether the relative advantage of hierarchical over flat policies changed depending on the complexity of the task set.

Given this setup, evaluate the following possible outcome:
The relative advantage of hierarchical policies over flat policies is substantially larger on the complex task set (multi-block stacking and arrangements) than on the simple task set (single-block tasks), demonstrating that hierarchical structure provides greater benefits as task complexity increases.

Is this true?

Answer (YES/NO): YES